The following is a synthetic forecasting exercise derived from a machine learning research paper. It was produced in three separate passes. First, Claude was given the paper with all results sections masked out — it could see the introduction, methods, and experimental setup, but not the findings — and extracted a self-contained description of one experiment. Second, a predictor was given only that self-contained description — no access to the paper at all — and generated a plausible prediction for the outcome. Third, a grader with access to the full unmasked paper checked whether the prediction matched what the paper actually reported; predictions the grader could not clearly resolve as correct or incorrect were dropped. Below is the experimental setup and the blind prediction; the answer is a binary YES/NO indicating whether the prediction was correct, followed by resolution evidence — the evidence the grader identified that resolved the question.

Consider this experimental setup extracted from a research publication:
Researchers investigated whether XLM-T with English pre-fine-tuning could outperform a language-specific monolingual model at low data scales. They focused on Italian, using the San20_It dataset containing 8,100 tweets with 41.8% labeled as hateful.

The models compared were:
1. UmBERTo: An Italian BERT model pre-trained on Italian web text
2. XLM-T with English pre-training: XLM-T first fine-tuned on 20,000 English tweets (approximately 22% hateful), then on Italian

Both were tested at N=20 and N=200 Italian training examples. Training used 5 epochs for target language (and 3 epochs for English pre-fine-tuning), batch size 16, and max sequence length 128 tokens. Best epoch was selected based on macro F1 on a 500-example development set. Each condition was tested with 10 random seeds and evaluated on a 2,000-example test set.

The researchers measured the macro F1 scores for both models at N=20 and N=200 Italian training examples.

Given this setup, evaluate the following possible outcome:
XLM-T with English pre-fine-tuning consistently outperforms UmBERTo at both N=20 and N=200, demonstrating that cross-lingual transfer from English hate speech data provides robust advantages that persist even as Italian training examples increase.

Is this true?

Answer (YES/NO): NO